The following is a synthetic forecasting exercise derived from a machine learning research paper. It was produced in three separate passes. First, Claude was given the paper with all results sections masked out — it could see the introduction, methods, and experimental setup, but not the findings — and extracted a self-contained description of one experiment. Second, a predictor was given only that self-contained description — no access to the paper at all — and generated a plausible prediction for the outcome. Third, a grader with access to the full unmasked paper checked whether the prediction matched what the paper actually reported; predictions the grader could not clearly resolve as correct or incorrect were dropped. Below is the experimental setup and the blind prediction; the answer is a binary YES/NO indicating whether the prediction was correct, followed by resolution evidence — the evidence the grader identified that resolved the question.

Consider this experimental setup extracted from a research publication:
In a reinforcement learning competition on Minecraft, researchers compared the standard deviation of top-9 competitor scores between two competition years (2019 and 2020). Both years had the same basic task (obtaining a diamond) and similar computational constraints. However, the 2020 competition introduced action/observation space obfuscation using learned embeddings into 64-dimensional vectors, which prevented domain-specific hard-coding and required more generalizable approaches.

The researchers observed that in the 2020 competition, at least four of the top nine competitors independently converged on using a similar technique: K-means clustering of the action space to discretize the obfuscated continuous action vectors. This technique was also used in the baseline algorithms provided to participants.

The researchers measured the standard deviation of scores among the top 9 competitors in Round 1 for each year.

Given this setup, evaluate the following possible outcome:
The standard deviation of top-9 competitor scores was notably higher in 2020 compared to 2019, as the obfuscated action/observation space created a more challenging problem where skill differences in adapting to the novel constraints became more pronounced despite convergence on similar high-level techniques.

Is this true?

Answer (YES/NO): NO